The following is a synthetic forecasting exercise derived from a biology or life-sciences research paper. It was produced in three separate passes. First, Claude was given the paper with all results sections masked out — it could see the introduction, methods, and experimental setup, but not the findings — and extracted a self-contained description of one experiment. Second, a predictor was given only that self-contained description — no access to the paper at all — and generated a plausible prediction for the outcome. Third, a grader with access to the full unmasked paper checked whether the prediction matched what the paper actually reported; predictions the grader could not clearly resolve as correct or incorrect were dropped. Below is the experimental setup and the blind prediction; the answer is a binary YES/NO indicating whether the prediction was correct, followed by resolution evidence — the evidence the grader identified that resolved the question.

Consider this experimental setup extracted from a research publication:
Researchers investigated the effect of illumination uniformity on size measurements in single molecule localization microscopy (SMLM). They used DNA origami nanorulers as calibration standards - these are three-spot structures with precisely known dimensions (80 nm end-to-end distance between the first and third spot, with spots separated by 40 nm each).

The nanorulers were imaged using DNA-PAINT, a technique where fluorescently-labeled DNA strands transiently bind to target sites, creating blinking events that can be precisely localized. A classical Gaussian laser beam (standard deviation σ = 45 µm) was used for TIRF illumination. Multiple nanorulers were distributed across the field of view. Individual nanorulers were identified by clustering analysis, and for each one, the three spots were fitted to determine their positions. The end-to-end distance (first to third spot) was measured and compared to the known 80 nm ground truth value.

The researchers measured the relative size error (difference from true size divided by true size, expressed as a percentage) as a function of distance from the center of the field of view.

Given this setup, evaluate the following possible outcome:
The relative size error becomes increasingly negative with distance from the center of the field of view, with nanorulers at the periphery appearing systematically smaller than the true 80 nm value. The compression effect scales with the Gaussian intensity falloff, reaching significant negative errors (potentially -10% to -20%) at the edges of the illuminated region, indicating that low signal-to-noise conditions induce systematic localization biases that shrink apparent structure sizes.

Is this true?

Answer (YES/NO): NO